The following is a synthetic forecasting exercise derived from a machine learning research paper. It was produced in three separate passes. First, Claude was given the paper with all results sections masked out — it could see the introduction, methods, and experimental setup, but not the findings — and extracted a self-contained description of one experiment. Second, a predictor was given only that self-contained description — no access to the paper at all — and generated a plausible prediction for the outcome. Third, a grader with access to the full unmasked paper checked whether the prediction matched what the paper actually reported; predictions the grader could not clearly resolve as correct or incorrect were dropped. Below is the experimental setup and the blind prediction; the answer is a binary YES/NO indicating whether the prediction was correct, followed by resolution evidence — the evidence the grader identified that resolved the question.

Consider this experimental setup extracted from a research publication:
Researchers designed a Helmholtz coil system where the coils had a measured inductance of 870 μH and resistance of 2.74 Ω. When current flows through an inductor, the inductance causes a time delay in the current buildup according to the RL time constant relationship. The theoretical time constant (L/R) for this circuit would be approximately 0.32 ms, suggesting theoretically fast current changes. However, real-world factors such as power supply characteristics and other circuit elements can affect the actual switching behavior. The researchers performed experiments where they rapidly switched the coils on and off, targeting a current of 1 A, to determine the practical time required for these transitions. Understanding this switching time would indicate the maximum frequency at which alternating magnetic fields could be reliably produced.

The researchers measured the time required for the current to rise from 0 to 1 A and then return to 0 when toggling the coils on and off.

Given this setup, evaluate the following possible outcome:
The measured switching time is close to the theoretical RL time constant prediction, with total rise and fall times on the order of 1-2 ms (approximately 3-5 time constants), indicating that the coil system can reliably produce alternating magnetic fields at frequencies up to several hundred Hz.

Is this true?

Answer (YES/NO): NO